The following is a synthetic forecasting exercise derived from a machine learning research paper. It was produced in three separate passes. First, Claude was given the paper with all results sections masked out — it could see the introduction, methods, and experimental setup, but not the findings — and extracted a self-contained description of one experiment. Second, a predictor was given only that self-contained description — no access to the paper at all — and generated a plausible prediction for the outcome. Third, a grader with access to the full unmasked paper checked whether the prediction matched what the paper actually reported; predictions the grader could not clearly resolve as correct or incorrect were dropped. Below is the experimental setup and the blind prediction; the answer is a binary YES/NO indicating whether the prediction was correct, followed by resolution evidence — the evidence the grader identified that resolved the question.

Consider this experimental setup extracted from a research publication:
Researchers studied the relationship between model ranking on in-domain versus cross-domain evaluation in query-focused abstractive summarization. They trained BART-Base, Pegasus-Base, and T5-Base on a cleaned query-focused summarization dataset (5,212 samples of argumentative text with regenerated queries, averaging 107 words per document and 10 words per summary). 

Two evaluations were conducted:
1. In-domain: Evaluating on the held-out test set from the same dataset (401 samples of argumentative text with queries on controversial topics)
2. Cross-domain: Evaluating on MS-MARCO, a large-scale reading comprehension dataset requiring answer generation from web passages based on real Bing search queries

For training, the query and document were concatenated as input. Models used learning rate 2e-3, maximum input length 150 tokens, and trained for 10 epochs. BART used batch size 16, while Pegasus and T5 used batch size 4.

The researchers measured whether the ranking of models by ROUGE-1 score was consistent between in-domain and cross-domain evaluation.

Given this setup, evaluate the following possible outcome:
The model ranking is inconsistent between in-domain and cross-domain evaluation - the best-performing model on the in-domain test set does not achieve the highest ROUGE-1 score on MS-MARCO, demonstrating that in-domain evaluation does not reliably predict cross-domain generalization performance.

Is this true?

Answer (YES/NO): YES